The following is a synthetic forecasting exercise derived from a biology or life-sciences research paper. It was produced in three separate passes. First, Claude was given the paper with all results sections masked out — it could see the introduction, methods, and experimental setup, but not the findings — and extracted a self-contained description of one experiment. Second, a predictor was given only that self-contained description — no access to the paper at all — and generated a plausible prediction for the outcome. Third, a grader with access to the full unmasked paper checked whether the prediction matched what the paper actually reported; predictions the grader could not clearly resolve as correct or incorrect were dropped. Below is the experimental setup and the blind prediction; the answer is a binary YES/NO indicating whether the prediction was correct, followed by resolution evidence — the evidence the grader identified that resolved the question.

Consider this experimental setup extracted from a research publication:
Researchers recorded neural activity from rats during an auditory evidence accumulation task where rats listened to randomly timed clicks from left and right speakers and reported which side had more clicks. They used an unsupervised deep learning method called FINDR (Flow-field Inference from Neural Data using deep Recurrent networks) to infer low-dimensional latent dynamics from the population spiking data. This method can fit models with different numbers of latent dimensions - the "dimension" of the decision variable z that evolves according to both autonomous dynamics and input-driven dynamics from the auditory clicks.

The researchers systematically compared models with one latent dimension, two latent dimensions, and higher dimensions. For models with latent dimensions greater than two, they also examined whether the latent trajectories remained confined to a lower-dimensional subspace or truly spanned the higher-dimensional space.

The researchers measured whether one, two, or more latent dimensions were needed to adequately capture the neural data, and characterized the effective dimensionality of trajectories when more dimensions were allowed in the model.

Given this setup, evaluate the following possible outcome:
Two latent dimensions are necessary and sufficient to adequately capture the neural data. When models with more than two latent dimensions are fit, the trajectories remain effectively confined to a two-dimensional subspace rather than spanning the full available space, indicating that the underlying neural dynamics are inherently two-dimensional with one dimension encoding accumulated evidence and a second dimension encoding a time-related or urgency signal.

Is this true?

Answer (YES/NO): NO